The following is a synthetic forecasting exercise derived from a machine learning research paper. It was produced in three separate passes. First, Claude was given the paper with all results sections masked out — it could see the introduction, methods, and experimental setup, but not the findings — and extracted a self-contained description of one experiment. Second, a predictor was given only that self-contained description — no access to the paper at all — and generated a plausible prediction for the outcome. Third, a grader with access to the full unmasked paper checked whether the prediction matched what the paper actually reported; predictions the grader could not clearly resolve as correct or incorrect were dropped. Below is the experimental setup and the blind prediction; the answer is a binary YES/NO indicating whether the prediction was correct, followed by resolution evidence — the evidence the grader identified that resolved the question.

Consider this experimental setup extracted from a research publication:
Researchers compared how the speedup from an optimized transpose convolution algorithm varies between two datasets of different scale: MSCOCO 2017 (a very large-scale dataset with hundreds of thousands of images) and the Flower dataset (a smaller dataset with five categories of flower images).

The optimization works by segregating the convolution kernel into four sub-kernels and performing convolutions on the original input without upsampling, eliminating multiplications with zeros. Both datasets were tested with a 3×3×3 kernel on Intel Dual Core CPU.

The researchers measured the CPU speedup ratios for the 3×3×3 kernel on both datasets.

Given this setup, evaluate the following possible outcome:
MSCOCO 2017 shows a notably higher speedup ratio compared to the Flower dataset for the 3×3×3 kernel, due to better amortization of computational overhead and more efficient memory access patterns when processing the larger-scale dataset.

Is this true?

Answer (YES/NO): NO